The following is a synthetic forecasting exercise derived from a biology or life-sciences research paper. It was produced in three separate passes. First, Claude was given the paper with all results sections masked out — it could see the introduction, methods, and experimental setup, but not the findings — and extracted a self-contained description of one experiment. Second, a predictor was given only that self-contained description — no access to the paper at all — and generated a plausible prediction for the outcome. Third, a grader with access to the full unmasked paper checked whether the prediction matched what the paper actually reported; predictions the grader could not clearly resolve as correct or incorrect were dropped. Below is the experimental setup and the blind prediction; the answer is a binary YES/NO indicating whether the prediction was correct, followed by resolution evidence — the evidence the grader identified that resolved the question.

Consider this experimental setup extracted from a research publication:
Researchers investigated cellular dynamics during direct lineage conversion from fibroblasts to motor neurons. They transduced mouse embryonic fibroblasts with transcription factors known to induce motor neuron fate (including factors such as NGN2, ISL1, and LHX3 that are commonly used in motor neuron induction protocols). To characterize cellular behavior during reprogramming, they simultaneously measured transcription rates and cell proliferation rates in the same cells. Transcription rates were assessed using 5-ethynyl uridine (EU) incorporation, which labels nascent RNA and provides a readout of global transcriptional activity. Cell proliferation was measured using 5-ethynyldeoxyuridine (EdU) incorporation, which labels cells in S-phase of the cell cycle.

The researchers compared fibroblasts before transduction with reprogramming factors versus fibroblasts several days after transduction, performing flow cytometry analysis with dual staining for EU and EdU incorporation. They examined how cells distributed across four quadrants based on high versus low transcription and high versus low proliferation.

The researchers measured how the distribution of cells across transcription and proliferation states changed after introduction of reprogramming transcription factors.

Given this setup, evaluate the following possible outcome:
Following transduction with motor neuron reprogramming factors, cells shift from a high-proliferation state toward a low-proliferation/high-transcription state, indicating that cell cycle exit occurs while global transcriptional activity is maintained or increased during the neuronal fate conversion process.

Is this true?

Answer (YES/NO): YES